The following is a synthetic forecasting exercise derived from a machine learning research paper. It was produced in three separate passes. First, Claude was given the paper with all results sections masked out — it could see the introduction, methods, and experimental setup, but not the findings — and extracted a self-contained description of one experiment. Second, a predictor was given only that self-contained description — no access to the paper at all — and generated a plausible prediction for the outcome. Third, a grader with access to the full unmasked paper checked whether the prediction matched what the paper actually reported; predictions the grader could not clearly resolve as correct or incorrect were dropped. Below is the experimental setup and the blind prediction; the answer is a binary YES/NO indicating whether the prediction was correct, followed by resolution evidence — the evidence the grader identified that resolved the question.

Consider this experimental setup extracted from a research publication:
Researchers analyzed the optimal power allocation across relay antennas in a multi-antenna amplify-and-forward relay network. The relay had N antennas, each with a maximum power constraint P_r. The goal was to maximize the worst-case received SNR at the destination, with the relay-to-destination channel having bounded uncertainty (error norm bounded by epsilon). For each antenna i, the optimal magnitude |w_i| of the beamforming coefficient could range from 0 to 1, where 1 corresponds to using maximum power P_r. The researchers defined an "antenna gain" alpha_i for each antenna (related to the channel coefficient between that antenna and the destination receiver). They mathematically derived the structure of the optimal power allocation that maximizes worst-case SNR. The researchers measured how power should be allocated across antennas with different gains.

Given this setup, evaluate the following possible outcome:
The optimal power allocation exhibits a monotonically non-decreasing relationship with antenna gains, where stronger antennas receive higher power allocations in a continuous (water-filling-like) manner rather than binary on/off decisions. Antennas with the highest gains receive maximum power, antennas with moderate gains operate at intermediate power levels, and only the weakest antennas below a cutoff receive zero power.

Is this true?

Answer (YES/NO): NO